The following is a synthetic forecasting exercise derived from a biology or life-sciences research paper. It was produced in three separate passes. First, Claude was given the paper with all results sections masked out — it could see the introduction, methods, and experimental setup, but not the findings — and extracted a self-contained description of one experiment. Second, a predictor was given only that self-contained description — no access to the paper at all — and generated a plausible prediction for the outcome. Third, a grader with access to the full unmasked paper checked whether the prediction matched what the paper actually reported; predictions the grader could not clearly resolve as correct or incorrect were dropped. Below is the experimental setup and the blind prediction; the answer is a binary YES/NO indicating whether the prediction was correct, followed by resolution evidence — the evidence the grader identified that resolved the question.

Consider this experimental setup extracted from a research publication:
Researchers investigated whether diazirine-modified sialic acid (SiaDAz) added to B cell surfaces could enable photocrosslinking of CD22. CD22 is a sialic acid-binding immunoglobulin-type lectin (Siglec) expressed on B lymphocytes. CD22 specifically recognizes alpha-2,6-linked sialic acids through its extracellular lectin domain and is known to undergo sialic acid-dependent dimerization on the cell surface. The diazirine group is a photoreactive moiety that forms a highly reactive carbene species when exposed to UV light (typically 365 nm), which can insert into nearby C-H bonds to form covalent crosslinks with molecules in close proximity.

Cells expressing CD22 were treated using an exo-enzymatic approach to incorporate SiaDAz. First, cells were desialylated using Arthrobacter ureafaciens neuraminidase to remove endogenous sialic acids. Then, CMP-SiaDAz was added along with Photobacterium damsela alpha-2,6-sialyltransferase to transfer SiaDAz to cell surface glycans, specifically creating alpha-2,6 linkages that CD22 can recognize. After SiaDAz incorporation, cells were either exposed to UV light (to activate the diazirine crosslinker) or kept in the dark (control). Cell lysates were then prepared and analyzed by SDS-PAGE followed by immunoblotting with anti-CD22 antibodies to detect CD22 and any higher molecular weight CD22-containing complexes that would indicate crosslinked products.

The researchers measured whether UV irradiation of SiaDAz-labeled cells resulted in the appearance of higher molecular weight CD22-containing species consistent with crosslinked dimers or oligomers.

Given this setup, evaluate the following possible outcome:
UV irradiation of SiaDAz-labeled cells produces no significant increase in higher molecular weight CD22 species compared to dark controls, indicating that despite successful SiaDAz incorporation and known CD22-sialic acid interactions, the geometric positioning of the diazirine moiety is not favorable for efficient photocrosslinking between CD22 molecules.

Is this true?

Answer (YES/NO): NO